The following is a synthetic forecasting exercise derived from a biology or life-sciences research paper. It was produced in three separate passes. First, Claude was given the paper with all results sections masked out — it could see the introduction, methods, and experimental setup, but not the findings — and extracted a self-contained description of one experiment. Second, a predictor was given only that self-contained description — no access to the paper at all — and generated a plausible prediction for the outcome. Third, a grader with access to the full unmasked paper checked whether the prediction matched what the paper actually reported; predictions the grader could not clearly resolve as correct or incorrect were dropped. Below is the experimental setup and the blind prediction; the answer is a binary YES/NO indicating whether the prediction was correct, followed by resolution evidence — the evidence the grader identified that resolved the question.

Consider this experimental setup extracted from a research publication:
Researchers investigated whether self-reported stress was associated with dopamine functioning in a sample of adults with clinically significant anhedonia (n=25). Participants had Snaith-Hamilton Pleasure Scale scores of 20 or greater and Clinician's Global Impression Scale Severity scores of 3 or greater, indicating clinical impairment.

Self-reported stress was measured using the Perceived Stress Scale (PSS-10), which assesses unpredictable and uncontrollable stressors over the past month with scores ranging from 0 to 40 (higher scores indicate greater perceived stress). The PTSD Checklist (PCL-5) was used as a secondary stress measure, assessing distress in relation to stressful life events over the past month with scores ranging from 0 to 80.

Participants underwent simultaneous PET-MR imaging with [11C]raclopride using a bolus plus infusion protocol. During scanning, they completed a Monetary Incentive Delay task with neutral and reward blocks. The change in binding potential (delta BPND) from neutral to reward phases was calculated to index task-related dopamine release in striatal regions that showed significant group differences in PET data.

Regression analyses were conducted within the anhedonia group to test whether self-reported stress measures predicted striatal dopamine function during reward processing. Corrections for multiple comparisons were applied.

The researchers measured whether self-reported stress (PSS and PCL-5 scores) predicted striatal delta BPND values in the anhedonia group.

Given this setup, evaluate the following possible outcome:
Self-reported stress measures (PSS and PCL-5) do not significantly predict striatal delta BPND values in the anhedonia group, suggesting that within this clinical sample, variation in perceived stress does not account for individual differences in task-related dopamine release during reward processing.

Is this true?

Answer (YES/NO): YES